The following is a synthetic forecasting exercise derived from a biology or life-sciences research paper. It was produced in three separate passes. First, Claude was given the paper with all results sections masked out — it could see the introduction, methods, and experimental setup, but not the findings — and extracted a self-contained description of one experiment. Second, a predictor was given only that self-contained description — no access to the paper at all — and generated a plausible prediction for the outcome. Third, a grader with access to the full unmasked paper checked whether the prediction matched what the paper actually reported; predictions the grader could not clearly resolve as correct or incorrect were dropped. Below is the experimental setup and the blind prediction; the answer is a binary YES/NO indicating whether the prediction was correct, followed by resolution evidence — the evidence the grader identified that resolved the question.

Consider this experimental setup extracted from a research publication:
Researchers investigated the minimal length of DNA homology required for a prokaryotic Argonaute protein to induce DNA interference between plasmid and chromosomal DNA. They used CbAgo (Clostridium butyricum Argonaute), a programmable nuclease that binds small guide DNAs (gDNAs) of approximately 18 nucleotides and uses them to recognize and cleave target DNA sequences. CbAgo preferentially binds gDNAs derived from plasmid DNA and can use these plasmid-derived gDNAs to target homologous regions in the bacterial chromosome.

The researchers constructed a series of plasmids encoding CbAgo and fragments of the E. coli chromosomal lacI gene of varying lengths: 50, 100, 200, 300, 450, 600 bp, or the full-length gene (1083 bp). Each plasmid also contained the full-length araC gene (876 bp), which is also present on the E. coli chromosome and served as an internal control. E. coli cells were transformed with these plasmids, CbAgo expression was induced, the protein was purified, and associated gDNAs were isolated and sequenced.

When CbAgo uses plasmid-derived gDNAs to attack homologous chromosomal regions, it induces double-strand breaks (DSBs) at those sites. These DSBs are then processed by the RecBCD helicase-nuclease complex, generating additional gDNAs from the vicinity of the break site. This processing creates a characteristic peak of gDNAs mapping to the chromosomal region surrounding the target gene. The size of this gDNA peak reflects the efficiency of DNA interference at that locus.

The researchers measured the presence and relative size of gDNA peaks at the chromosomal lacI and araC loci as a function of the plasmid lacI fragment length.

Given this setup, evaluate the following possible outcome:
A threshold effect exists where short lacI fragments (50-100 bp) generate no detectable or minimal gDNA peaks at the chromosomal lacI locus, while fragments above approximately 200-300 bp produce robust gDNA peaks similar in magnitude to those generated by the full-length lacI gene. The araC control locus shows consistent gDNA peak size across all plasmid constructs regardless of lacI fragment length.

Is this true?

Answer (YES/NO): NO